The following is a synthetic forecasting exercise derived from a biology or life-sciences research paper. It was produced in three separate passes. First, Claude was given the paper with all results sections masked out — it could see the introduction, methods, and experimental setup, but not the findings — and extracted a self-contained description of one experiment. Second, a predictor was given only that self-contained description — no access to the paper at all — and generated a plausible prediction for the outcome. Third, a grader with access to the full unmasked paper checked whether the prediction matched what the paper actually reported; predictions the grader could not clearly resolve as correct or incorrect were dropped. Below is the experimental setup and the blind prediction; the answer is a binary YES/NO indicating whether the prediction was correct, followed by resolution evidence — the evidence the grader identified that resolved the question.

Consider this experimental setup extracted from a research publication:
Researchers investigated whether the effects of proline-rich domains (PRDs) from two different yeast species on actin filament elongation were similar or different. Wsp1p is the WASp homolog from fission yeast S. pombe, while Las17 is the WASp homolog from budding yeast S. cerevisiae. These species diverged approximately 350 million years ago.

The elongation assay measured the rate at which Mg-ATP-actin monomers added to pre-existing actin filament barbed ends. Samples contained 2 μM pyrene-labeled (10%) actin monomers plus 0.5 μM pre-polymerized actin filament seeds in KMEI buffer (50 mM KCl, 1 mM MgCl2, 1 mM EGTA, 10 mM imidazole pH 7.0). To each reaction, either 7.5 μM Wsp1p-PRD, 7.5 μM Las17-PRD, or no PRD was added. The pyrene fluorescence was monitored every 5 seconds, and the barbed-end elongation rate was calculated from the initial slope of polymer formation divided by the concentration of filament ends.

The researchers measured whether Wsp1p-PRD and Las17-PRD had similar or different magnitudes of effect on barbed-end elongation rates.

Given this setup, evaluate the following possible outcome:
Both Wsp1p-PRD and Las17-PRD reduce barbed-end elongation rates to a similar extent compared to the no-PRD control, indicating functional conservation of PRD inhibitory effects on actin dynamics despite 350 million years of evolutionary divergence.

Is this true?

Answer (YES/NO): YES